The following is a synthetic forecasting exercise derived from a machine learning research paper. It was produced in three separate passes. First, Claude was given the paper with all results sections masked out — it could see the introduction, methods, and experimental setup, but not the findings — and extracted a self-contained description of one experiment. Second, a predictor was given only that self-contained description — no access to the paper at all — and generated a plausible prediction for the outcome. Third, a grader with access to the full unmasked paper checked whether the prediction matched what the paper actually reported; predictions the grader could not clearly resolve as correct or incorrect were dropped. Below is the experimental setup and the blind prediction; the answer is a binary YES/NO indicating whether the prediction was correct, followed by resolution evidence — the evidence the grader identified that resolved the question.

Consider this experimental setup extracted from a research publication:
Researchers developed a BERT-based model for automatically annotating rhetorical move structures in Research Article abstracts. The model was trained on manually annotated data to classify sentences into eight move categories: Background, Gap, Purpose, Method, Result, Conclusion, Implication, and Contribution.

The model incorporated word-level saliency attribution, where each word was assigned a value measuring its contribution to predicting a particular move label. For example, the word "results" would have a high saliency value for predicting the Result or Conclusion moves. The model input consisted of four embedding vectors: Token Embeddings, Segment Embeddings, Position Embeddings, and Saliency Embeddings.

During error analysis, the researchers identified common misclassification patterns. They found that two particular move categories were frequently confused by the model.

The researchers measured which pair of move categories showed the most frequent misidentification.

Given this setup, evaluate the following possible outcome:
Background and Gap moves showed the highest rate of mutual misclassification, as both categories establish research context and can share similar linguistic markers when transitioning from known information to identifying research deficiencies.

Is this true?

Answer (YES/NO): NO